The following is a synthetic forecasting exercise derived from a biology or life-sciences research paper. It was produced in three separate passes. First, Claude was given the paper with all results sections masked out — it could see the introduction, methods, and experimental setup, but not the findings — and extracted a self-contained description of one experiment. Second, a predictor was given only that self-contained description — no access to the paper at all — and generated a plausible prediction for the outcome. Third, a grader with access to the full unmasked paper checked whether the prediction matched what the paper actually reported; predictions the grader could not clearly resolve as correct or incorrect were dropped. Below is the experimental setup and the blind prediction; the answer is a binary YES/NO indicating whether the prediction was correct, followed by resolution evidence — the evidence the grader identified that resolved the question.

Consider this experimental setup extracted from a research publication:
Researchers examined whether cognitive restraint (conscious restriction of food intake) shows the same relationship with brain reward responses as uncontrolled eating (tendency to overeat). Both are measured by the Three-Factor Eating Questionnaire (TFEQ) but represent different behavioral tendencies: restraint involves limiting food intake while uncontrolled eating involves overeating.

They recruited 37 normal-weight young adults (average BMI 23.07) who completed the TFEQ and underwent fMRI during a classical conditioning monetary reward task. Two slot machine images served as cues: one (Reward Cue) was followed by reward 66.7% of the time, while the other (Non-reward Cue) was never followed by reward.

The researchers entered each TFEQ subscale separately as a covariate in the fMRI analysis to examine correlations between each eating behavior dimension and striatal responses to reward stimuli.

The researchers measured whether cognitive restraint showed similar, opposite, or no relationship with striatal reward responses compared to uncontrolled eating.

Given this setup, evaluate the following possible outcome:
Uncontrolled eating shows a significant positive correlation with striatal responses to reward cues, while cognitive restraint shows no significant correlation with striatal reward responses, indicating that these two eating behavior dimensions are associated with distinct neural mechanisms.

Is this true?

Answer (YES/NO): YES